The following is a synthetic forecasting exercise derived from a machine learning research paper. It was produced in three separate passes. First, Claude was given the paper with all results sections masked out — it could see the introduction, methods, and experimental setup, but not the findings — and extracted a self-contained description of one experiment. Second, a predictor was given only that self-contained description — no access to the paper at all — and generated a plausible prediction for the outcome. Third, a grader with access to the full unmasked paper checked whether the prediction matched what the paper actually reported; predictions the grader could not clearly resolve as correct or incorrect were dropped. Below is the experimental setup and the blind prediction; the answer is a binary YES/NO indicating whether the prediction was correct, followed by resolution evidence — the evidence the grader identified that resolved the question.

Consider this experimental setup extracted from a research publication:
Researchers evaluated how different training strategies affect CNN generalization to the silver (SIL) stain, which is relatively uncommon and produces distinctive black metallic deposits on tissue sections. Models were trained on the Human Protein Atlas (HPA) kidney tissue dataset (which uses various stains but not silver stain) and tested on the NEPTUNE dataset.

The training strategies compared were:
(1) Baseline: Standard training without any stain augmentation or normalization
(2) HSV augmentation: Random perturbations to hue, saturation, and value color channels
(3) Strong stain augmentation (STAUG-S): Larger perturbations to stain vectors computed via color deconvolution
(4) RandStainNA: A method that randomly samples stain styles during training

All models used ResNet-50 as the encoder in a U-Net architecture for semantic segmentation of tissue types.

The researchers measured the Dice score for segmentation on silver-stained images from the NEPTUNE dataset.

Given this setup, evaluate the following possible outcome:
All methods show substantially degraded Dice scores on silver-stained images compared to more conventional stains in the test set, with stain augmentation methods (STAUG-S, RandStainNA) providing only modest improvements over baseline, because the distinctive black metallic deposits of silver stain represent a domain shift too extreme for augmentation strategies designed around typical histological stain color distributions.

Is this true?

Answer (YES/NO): NO